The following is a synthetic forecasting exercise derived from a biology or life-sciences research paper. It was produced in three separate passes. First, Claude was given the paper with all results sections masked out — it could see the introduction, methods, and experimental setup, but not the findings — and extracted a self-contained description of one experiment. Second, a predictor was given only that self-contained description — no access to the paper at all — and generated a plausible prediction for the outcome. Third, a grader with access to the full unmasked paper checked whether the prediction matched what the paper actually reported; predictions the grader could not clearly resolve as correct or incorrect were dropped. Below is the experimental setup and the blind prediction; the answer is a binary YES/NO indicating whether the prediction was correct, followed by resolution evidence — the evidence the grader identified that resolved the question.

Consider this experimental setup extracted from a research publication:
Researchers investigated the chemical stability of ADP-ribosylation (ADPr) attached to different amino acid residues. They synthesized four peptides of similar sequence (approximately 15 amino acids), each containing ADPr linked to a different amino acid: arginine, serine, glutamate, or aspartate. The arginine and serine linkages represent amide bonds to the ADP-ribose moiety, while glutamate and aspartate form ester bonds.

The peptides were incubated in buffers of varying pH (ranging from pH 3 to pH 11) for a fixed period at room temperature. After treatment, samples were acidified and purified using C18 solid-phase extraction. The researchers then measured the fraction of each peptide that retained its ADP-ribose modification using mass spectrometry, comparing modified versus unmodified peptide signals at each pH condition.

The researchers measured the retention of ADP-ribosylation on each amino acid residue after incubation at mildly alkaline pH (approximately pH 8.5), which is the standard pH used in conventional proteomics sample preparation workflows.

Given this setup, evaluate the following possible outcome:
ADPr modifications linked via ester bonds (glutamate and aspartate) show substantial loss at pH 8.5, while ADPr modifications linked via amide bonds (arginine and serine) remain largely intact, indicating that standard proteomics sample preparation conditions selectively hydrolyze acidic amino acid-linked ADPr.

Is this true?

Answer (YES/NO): YES